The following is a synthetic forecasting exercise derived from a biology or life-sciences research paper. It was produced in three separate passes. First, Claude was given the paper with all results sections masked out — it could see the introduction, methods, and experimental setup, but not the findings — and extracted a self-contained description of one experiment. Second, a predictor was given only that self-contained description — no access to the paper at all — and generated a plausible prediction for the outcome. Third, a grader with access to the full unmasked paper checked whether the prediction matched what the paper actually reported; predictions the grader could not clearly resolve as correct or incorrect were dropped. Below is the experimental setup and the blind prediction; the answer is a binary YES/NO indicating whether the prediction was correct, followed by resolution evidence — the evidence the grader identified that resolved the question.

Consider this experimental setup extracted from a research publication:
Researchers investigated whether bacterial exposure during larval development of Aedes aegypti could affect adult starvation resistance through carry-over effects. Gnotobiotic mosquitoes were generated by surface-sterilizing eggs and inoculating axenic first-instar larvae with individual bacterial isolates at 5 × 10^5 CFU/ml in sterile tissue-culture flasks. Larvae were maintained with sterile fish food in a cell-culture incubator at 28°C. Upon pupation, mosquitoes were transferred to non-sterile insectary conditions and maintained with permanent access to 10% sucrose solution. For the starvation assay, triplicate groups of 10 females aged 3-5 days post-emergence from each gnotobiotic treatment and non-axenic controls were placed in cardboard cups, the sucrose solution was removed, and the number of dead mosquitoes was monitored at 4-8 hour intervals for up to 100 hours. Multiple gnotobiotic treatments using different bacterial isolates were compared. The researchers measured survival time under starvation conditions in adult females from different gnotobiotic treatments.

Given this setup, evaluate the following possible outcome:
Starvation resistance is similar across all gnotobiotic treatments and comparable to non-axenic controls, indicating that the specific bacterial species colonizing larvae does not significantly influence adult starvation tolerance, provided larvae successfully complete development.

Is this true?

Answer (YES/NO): NO